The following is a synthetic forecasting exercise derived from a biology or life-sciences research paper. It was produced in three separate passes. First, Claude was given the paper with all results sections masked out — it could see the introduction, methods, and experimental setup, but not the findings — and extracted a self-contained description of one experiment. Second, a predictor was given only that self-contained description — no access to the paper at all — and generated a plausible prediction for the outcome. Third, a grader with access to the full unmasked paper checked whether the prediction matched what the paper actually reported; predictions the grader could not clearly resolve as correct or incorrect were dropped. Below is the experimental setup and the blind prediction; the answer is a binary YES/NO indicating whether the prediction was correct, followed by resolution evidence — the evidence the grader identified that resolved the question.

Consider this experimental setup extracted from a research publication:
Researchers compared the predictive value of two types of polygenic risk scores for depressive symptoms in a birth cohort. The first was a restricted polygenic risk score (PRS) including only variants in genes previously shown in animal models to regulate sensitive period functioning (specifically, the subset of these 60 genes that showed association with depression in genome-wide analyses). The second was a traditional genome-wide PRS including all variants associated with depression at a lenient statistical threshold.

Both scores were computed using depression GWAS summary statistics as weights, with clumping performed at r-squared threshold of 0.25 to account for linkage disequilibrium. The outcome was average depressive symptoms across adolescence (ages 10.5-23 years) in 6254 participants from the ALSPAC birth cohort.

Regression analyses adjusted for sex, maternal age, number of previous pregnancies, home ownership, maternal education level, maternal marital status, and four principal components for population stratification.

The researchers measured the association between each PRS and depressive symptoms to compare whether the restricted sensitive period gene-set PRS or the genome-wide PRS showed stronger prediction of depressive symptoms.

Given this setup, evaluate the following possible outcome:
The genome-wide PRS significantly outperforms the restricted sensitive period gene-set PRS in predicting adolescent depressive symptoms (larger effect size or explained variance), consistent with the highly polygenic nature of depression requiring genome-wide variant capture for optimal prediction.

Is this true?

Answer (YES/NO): YES